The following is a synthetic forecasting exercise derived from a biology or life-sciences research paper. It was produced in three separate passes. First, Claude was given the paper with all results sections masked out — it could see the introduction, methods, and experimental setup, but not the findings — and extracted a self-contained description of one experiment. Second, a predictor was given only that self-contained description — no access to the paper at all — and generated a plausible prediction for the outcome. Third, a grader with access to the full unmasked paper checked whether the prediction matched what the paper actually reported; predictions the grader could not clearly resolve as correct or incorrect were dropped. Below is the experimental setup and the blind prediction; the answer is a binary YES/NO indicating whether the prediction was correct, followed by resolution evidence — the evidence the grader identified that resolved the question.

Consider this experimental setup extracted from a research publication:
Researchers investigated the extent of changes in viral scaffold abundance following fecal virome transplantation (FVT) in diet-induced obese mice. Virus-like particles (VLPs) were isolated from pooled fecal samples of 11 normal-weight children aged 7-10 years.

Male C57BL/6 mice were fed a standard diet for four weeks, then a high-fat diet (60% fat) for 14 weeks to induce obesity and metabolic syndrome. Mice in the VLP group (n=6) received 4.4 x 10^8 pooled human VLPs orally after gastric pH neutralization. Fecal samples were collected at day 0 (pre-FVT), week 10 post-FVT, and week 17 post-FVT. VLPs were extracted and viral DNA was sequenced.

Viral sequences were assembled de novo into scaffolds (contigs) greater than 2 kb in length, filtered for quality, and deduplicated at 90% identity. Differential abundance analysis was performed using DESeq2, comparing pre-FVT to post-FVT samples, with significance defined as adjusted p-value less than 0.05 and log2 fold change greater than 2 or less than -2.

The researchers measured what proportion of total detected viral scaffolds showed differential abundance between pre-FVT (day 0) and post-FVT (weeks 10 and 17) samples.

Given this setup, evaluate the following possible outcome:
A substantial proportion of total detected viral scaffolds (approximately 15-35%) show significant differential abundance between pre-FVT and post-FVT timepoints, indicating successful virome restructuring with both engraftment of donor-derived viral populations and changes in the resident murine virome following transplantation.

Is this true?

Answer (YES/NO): YES